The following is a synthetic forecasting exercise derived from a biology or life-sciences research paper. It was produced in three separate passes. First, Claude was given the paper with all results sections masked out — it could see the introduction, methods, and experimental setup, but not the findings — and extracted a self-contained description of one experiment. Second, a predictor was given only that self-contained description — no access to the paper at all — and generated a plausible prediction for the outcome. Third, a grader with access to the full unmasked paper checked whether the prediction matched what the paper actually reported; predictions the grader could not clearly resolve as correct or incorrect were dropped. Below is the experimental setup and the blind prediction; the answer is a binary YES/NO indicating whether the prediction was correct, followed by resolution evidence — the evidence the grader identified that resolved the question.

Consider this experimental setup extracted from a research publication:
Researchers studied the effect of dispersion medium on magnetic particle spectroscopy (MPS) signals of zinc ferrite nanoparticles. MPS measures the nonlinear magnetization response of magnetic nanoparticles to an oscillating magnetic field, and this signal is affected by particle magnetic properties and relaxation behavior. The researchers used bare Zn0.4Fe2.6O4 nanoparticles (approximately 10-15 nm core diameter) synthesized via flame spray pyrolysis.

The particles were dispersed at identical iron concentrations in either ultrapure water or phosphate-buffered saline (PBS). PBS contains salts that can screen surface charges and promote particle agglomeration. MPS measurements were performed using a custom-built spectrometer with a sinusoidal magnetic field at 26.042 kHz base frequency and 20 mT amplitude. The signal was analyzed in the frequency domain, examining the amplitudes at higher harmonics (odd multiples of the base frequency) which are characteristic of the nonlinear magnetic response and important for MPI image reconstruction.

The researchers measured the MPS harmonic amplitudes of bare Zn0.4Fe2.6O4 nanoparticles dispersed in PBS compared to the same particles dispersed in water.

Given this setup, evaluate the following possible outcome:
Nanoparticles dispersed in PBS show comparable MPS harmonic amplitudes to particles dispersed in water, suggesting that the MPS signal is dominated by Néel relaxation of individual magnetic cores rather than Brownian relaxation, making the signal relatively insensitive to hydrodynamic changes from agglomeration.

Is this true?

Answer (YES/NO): NO